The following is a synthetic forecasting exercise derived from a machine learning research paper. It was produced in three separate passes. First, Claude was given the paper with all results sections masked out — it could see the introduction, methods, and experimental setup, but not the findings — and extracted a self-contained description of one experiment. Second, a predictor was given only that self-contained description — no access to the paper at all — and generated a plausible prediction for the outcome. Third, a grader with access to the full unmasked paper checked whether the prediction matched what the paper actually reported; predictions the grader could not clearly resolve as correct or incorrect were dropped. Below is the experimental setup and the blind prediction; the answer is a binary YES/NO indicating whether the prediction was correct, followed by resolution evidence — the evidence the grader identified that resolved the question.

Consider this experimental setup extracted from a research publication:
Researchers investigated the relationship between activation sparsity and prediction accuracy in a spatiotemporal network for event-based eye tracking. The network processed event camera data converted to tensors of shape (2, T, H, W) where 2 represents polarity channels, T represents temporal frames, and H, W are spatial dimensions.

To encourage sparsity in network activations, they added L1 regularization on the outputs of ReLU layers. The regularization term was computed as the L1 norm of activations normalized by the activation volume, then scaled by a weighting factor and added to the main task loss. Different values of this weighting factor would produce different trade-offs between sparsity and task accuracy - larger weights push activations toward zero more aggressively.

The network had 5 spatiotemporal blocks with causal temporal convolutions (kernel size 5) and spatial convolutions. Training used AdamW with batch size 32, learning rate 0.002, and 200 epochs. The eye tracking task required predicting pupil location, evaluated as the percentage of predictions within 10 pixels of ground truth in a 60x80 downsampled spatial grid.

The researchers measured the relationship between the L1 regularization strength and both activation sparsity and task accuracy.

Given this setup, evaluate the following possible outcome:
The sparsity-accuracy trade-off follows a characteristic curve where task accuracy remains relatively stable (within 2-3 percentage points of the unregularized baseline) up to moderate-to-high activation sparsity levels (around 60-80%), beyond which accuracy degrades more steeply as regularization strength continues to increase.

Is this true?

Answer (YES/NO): NO